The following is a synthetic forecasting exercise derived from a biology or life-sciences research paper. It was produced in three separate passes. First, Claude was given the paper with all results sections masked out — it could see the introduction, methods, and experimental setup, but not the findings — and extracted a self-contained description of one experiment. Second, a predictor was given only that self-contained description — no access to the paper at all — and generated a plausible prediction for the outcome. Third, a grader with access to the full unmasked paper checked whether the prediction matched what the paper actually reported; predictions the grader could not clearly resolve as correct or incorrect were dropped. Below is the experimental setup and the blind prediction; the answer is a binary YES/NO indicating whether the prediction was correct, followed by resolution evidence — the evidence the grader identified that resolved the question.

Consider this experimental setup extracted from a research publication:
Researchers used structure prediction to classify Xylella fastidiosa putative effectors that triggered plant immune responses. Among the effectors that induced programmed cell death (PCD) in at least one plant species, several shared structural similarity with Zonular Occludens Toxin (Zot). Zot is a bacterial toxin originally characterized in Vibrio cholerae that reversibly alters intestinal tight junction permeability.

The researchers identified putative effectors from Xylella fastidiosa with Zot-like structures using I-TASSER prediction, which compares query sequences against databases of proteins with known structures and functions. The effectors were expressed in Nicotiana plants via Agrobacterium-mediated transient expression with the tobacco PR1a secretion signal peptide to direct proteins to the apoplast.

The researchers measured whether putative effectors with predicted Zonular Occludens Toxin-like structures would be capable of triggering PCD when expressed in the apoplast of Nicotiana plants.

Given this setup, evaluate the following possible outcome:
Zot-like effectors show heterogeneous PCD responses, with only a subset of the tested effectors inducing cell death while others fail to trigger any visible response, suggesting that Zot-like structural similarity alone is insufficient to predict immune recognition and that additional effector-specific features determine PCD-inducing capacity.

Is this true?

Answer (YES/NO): NO